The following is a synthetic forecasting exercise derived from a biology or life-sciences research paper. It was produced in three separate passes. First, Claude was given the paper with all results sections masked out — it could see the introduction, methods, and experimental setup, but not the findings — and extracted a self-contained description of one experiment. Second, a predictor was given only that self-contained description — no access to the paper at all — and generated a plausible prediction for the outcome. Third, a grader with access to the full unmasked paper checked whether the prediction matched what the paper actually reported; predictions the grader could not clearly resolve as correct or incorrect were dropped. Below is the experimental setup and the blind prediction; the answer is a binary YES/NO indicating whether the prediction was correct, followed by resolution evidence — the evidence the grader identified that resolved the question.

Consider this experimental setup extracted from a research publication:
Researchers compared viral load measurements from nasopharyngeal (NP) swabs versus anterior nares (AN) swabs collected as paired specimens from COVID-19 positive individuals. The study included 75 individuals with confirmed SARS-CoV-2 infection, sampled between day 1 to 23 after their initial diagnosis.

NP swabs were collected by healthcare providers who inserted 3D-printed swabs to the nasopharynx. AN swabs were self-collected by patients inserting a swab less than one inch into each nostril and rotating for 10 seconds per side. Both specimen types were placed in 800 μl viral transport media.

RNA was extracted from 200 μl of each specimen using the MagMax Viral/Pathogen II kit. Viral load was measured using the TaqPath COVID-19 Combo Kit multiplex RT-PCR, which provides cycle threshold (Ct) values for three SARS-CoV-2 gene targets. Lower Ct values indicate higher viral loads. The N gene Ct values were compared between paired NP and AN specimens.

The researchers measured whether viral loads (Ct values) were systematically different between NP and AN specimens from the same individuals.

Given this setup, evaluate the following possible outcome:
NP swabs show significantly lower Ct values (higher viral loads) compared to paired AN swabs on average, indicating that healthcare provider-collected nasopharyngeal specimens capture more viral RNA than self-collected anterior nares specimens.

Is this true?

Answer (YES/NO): NO